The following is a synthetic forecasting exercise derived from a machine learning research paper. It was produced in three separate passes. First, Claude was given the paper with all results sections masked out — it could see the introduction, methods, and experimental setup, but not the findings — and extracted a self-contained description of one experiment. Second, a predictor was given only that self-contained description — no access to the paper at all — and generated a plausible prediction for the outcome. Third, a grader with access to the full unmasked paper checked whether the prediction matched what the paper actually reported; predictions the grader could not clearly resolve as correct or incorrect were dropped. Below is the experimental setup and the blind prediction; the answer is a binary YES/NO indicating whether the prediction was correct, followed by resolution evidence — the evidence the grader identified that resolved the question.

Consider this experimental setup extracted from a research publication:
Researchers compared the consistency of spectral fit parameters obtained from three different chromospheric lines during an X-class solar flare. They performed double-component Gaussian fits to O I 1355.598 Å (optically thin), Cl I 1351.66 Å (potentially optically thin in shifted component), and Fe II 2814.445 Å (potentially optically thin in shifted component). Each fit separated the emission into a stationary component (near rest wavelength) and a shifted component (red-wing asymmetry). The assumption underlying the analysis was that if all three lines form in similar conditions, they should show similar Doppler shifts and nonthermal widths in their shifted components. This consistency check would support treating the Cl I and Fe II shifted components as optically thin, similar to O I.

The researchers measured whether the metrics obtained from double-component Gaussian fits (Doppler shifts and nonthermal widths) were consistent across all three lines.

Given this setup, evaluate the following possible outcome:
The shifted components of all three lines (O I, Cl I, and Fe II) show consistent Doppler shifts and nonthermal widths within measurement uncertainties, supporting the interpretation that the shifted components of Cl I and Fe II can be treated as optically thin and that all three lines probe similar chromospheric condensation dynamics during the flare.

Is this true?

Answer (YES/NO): YES